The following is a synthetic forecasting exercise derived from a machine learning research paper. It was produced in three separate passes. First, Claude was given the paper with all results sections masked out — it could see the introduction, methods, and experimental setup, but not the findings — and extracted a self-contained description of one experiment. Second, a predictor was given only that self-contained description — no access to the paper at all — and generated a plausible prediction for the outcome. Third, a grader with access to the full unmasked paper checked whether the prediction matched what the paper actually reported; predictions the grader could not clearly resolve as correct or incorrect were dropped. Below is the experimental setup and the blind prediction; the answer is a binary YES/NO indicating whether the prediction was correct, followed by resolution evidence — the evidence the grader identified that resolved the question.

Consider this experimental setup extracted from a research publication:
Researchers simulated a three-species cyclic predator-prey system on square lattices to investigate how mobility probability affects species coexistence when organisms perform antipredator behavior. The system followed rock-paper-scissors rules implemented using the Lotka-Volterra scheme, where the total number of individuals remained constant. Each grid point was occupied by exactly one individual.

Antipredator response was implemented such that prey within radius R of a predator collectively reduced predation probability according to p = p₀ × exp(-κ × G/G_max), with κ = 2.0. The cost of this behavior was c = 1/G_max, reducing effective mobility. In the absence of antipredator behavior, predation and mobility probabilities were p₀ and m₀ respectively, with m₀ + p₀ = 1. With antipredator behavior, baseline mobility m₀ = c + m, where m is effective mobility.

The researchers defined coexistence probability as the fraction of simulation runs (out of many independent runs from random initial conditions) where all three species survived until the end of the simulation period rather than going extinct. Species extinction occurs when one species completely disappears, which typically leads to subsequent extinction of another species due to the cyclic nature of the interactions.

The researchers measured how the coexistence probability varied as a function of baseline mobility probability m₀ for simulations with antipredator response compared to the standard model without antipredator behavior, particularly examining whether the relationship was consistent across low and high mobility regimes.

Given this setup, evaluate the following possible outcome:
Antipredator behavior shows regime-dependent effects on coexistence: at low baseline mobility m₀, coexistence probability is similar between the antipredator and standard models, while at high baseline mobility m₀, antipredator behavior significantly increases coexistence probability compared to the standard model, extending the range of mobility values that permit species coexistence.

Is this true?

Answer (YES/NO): NO